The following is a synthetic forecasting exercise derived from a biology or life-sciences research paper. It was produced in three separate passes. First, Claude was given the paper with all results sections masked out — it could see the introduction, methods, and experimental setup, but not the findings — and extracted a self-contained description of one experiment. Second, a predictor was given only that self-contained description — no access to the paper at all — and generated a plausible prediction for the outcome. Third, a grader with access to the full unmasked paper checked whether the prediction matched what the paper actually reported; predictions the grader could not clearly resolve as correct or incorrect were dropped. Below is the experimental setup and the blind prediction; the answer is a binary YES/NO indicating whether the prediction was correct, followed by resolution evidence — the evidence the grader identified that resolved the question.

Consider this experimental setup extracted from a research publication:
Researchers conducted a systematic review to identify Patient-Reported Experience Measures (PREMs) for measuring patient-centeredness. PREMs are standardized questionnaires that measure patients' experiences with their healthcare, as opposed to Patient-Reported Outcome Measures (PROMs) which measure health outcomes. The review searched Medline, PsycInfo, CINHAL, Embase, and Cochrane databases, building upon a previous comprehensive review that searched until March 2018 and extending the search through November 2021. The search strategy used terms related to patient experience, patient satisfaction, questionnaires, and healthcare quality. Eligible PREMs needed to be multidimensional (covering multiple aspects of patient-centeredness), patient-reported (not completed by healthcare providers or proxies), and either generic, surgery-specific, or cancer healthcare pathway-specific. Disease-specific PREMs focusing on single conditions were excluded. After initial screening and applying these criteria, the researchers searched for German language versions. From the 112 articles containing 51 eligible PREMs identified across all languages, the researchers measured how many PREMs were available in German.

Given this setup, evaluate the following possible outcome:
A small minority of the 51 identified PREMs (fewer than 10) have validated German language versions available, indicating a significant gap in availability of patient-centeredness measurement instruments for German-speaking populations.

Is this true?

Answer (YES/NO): NO